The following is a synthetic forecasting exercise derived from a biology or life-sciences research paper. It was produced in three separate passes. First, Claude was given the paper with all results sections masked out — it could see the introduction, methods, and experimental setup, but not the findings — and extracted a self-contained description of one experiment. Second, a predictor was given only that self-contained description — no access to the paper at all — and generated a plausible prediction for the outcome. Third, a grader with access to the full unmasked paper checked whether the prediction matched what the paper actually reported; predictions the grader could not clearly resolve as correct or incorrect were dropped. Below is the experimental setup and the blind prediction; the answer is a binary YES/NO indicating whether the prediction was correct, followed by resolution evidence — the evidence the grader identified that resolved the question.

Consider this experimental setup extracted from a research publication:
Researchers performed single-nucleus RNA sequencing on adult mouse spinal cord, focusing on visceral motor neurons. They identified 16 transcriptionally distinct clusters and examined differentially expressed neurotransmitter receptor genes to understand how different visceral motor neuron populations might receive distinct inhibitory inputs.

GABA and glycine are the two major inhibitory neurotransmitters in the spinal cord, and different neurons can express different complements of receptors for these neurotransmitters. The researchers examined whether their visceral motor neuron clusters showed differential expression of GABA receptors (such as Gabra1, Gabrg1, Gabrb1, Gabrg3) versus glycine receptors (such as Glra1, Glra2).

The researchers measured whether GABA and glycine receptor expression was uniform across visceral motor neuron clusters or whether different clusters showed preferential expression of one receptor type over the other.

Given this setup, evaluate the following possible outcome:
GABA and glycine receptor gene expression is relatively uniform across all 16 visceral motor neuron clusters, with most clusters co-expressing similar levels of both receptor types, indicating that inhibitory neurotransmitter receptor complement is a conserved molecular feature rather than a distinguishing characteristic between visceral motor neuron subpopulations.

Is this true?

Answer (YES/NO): NO